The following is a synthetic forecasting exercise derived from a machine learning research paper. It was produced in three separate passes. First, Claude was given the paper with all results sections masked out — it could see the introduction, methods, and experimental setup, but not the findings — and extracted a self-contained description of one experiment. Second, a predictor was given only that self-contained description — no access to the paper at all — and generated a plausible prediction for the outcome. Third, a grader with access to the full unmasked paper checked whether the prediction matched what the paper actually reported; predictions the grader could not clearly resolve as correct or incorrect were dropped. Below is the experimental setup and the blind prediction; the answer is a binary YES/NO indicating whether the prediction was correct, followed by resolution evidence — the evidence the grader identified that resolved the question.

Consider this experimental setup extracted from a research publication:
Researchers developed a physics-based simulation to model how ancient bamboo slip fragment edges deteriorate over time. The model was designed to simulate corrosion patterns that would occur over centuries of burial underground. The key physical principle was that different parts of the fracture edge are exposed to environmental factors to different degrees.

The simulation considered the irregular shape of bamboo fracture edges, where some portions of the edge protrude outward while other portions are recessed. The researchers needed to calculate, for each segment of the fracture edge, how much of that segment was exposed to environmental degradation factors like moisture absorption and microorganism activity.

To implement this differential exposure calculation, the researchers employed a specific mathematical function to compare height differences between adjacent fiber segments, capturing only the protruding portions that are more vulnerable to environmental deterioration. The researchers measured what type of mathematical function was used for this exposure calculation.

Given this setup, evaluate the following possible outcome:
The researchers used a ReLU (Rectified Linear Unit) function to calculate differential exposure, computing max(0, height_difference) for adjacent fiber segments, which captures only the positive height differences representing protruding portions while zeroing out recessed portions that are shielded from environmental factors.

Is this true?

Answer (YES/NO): YES